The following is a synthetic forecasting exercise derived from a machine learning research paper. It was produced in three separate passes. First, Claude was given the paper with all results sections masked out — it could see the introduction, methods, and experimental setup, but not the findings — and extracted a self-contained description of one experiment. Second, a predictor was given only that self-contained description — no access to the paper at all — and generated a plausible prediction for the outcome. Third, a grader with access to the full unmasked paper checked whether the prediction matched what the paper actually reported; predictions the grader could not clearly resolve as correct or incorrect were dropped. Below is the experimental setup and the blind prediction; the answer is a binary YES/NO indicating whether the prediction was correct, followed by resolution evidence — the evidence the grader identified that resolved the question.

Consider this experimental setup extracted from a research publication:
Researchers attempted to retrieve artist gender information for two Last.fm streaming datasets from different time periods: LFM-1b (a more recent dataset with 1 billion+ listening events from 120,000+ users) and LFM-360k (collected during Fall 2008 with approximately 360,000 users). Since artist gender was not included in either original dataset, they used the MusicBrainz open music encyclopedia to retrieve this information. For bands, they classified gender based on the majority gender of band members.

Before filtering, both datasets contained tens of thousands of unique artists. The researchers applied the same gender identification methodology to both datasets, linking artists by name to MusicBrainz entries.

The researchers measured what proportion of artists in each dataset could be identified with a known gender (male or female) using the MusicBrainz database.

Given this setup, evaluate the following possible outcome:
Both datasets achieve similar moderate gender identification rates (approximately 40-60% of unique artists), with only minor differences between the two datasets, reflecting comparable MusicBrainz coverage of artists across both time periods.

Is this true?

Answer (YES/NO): NO